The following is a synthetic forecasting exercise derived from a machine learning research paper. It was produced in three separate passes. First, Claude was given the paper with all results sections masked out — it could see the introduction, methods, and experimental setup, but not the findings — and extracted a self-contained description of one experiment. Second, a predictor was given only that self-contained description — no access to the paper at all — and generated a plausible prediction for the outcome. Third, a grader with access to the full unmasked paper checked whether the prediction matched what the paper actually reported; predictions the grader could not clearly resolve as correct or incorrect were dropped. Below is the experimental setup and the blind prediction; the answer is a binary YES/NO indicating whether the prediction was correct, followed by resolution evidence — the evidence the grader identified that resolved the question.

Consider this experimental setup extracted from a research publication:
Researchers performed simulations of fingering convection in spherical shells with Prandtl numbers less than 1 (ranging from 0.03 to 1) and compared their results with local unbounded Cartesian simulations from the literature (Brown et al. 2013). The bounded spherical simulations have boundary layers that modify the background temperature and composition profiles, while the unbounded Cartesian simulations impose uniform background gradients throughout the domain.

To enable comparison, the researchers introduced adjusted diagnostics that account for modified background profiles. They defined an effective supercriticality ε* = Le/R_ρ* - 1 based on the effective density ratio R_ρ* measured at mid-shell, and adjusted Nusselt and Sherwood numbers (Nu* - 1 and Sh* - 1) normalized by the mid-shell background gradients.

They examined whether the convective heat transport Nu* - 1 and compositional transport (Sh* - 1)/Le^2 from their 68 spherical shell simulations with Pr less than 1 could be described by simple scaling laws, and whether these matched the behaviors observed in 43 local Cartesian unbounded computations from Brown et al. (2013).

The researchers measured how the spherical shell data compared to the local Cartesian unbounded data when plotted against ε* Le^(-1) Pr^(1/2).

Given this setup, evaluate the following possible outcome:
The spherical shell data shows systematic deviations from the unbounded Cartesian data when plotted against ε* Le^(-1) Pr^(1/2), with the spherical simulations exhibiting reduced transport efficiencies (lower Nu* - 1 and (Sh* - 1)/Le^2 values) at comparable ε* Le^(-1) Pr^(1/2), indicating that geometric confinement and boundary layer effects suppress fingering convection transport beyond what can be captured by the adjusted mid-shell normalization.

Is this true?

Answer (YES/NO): NO